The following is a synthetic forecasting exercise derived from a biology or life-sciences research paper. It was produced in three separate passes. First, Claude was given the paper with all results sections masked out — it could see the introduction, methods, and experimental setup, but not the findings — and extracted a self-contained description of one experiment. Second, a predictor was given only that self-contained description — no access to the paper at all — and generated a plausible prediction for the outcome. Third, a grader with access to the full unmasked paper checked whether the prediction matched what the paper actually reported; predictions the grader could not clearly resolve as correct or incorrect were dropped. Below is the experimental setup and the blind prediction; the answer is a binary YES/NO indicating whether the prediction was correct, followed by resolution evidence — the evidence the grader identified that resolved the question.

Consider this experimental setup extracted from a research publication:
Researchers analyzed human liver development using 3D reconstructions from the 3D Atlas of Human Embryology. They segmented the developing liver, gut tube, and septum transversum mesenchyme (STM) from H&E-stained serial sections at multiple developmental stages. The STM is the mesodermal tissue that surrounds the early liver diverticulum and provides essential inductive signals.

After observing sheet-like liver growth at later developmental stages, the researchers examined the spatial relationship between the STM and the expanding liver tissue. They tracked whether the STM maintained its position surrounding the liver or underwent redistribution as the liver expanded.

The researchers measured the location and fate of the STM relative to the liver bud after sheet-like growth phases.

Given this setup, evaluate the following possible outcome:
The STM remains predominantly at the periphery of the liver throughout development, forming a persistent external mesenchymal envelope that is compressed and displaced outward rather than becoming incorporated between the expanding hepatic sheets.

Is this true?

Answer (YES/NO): NO